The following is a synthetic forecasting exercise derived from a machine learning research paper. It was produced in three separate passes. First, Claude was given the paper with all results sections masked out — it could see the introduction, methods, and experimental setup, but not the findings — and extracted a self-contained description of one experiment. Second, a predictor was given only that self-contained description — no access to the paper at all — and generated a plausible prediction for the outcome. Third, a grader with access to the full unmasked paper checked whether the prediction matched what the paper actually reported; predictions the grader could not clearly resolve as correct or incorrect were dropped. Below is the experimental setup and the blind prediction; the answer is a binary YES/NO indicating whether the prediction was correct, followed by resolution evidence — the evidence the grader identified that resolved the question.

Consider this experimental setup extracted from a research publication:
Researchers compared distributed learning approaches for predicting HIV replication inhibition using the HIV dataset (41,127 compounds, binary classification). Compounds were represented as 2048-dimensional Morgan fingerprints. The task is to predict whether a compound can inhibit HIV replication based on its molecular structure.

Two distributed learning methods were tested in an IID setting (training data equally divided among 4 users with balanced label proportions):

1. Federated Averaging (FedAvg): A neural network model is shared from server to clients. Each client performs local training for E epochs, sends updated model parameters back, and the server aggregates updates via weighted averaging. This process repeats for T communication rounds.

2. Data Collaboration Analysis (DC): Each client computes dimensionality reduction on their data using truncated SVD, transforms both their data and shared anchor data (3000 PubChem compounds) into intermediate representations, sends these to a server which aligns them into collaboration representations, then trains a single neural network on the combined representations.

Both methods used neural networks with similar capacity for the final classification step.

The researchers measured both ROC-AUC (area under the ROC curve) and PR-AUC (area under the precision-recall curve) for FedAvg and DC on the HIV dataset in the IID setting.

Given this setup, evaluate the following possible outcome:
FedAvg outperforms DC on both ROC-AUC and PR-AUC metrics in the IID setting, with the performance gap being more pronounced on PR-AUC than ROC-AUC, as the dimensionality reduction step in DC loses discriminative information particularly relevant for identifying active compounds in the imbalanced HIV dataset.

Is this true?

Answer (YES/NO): NO